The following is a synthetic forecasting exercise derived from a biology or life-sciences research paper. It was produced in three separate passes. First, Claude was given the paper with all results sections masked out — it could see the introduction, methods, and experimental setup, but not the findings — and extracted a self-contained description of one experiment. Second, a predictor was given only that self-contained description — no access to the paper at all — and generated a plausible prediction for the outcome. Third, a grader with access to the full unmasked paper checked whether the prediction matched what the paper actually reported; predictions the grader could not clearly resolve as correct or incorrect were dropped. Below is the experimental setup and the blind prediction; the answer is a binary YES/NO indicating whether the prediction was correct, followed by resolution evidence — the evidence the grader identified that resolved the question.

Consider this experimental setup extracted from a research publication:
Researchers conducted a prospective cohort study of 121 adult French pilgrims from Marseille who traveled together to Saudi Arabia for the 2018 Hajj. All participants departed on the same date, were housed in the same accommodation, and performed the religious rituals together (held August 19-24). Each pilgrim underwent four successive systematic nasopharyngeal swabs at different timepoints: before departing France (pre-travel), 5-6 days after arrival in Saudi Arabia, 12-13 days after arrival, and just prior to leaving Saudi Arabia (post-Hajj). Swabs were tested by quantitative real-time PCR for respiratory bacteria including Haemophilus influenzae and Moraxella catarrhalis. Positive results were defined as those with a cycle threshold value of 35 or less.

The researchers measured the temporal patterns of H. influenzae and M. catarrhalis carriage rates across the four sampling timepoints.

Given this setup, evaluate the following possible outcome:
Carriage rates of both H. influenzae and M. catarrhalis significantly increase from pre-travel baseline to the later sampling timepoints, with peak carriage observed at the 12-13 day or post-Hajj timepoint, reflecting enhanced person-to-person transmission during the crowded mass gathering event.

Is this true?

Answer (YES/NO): NO